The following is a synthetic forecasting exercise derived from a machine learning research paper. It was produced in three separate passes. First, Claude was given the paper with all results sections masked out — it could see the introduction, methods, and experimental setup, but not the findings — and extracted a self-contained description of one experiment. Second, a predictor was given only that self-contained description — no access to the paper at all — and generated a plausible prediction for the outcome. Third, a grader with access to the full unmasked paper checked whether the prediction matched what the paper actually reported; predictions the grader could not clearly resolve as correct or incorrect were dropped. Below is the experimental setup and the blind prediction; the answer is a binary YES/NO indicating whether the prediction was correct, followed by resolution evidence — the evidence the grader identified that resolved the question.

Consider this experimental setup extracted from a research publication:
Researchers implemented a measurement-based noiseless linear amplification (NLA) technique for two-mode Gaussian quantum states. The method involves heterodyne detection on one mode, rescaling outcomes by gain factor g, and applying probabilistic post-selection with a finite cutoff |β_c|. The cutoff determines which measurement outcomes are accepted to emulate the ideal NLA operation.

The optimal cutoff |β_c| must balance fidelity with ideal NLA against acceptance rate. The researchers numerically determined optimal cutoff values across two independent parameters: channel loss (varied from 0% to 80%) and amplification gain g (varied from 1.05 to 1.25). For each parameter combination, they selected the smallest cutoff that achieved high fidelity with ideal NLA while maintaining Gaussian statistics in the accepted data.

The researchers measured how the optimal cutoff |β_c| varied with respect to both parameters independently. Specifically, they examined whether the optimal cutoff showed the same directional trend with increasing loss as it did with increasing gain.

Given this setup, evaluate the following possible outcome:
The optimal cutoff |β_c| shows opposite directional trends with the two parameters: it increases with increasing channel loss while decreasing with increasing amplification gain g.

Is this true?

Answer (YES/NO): NO